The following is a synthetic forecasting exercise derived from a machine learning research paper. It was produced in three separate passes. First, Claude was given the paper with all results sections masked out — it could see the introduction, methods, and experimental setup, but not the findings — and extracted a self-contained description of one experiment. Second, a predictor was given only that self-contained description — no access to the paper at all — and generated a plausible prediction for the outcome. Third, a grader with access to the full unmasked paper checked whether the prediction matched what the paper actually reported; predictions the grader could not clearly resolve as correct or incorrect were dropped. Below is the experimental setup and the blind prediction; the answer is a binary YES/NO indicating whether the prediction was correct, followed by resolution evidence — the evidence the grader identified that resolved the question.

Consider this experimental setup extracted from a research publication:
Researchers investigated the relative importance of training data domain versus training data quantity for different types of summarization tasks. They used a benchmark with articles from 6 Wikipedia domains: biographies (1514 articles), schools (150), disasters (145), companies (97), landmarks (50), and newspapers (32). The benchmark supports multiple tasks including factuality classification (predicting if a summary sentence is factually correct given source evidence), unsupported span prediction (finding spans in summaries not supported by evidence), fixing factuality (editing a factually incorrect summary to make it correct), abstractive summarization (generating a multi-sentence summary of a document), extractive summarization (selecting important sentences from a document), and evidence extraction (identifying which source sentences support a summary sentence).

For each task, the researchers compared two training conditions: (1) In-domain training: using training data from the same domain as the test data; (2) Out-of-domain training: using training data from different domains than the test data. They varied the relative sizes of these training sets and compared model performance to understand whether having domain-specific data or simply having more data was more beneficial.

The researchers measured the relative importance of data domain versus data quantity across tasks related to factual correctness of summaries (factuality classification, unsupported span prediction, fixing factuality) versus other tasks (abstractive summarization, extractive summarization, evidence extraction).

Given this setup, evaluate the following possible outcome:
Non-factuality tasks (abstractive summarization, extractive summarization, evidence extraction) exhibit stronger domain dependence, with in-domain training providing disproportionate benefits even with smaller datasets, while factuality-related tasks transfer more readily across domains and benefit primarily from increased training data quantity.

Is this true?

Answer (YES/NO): NO